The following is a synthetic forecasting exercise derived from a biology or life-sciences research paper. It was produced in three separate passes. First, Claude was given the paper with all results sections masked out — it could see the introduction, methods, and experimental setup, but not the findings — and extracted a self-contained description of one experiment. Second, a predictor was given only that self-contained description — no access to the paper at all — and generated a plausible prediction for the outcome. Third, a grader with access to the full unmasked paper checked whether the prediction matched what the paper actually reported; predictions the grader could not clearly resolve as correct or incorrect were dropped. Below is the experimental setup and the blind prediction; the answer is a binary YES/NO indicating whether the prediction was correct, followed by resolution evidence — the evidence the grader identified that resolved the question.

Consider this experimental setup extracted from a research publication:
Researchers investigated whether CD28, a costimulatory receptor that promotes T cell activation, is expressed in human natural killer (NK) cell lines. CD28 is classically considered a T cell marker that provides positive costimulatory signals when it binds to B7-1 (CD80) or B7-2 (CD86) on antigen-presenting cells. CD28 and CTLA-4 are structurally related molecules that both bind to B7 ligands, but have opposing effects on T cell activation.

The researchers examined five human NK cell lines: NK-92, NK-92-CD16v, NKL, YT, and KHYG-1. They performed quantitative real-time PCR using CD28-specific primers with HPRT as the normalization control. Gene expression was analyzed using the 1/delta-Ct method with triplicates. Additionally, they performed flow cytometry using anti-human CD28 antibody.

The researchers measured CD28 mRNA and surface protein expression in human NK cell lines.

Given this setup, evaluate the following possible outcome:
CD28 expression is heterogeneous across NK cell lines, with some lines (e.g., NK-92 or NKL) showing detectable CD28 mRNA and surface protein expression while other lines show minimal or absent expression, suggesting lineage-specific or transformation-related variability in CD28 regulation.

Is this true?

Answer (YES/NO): YES